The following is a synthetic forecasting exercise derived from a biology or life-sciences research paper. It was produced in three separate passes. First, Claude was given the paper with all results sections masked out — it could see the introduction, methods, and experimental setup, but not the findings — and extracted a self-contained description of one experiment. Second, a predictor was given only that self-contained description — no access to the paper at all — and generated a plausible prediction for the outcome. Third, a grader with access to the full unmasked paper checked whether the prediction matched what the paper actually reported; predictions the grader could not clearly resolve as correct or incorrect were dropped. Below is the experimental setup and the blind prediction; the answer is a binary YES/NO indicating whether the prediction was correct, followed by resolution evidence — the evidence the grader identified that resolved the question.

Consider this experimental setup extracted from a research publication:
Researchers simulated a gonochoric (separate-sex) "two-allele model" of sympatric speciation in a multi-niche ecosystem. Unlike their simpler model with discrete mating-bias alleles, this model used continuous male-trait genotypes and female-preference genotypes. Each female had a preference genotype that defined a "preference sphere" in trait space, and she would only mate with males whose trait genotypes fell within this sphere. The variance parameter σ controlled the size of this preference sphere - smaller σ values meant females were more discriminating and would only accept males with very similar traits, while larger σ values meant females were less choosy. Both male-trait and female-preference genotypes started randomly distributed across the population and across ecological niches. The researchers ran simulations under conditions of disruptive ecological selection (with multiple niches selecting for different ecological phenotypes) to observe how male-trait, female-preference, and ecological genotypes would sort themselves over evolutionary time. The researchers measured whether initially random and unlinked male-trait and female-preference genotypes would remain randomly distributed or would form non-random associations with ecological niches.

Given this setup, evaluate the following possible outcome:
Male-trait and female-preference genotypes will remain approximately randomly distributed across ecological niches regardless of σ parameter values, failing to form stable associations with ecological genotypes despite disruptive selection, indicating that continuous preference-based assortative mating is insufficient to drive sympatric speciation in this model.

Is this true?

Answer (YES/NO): NO